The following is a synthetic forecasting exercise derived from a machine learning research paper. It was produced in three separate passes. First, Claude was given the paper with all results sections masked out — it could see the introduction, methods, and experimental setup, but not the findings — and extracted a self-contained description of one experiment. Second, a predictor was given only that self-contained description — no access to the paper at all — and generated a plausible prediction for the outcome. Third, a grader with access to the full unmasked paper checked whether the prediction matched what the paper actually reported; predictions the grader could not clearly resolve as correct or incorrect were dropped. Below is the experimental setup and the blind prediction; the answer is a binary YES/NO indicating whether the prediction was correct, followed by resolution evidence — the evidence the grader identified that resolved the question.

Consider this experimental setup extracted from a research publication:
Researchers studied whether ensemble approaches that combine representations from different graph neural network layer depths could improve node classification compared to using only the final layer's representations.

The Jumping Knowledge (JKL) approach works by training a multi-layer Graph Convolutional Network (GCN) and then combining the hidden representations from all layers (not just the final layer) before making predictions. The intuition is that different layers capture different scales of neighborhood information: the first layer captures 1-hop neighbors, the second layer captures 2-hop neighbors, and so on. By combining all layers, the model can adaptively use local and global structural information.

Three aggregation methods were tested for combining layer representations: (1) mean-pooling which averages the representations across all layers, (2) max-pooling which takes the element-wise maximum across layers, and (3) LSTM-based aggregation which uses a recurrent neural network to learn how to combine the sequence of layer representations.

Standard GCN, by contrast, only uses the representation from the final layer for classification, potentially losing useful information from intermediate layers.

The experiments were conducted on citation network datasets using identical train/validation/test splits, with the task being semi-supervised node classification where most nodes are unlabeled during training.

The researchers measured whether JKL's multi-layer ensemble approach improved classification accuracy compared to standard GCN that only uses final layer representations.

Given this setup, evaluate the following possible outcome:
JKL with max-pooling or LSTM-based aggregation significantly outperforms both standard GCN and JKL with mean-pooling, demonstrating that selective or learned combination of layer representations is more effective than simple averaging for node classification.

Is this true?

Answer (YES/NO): NO